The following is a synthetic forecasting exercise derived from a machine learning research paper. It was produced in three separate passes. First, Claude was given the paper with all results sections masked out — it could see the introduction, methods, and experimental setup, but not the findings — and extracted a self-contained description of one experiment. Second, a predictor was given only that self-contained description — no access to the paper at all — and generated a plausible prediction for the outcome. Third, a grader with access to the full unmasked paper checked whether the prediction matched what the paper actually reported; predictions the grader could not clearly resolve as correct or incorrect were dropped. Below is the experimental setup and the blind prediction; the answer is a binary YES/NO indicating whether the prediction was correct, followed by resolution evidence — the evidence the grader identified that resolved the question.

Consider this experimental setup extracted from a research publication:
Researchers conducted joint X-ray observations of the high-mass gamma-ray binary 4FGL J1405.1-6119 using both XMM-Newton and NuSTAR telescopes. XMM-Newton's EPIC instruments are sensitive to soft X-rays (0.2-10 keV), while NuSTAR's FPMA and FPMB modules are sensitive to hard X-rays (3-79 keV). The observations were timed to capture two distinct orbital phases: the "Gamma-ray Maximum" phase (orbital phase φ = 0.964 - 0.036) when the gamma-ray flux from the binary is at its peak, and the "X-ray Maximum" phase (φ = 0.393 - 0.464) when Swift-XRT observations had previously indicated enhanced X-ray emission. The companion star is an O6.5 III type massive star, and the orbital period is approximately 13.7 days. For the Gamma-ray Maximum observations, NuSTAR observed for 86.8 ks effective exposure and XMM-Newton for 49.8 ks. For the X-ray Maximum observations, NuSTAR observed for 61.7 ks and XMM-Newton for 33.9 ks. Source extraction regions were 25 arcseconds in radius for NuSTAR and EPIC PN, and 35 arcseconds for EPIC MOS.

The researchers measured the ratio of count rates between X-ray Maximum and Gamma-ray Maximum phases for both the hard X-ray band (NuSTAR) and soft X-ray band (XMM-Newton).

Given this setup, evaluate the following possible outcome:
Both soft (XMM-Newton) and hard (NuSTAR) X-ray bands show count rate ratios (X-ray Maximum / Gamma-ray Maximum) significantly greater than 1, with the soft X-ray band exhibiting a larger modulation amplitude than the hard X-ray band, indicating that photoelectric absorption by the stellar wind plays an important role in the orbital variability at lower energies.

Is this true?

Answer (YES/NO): NO